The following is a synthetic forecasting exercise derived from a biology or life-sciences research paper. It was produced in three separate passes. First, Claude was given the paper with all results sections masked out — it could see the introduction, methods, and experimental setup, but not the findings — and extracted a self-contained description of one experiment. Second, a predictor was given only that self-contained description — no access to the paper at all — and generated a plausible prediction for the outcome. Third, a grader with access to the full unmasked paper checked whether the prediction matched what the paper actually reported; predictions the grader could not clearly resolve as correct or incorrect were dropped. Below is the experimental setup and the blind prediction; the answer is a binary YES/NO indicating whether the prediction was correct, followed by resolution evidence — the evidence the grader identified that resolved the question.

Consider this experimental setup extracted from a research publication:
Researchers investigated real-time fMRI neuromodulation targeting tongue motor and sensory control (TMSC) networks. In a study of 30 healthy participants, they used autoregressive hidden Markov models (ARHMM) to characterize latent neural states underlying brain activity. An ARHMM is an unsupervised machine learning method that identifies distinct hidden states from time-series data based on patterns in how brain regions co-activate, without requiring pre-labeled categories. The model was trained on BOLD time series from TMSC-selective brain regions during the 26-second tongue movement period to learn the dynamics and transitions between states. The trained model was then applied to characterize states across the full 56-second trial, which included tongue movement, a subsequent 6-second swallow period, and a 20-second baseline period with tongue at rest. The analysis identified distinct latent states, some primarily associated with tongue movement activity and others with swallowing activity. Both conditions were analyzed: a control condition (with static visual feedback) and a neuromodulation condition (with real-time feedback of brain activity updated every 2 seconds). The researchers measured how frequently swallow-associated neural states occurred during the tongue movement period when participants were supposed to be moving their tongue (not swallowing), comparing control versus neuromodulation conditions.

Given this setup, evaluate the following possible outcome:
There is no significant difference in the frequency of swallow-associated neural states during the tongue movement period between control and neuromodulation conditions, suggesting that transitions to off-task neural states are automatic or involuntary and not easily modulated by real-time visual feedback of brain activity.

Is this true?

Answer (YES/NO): NO